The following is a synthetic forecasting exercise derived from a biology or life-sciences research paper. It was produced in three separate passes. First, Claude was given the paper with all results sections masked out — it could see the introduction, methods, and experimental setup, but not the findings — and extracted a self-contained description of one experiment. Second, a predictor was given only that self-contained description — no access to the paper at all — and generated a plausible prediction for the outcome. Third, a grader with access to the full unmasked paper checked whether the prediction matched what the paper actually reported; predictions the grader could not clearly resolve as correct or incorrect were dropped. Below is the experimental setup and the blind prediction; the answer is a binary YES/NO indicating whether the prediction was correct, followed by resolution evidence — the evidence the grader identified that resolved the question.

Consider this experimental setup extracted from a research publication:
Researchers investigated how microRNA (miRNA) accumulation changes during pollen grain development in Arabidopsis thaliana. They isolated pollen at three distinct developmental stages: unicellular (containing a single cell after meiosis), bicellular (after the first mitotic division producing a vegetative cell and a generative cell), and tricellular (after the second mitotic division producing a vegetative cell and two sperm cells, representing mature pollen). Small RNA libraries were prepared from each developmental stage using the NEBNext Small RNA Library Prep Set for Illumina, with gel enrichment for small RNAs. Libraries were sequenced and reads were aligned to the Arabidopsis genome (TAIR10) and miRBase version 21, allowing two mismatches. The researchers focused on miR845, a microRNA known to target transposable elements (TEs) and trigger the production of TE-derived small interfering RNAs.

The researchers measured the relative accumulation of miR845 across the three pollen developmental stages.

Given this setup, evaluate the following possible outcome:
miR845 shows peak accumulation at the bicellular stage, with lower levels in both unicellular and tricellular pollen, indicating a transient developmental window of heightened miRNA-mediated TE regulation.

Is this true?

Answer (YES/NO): NO